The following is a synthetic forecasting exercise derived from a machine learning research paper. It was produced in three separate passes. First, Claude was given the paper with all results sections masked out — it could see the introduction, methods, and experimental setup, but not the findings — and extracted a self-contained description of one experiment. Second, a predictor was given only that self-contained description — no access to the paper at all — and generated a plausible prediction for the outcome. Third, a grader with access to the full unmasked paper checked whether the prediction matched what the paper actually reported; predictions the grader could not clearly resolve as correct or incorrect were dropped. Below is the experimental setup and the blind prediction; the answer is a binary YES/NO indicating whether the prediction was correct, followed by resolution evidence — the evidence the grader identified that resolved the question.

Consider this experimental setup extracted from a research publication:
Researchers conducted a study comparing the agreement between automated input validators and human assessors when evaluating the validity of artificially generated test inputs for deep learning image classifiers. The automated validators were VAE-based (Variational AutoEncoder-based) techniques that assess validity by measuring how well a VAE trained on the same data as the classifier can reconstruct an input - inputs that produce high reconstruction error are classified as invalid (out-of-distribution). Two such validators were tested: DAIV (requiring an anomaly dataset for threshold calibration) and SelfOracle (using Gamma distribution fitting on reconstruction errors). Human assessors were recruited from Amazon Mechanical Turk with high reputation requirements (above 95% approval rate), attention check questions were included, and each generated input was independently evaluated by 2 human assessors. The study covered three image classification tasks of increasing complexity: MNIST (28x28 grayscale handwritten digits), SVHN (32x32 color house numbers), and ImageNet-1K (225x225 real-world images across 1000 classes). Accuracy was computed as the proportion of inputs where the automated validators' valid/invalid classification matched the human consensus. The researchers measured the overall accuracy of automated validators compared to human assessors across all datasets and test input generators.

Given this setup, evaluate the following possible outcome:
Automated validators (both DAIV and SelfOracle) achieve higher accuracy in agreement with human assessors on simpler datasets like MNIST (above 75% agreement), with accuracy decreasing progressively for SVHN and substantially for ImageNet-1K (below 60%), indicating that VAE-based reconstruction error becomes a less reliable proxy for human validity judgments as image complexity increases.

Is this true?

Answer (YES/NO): NO